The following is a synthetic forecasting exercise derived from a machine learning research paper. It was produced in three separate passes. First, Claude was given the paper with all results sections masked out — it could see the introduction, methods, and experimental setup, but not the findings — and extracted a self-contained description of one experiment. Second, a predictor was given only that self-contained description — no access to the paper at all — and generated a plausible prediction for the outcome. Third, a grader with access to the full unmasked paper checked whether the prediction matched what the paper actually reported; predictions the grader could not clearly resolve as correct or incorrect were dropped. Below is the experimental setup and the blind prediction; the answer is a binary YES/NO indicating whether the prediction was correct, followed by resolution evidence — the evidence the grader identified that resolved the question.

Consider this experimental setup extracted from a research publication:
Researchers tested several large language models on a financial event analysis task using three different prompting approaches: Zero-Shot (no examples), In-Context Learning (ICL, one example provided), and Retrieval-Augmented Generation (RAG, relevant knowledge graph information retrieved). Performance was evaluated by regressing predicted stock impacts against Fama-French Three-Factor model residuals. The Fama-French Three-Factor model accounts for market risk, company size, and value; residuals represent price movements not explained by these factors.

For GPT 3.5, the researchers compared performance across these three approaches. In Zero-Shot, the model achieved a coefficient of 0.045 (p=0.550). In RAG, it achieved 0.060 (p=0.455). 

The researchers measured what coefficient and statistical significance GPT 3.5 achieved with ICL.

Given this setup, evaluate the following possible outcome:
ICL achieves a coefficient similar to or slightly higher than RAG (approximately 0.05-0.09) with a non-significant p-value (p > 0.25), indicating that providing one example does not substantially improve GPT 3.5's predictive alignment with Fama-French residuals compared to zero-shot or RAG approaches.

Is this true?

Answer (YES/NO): NO